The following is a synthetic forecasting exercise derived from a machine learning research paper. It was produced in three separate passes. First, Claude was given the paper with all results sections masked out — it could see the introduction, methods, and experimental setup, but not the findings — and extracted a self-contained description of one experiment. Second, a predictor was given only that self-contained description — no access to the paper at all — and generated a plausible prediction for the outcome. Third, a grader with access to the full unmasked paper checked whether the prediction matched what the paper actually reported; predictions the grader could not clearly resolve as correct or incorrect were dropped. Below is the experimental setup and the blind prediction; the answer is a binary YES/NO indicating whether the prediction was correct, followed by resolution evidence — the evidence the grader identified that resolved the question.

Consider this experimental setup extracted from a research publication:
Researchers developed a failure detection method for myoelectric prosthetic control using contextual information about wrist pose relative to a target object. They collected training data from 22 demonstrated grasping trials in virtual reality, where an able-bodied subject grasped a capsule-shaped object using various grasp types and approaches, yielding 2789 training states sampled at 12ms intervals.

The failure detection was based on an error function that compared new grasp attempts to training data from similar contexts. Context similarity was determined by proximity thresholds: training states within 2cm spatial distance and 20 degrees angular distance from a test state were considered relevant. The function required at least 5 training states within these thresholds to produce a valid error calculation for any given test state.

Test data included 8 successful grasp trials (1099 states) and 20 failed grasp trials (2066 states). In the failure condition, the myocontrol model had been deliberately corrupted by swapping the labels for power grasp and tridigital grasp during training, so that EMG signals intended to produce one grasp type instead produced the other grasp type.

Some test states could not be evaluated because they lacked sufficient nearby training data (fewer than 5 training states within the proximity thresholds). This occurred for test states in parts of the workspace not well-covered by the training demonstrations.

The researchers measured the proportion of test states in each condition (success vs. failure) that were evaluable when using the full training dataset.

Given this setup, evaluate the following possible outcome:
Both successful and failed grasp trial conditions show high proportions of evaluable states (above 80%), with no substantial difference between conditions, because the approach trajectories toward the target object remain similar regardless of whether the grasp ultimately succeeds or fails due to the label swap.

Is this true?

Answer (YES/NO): NO